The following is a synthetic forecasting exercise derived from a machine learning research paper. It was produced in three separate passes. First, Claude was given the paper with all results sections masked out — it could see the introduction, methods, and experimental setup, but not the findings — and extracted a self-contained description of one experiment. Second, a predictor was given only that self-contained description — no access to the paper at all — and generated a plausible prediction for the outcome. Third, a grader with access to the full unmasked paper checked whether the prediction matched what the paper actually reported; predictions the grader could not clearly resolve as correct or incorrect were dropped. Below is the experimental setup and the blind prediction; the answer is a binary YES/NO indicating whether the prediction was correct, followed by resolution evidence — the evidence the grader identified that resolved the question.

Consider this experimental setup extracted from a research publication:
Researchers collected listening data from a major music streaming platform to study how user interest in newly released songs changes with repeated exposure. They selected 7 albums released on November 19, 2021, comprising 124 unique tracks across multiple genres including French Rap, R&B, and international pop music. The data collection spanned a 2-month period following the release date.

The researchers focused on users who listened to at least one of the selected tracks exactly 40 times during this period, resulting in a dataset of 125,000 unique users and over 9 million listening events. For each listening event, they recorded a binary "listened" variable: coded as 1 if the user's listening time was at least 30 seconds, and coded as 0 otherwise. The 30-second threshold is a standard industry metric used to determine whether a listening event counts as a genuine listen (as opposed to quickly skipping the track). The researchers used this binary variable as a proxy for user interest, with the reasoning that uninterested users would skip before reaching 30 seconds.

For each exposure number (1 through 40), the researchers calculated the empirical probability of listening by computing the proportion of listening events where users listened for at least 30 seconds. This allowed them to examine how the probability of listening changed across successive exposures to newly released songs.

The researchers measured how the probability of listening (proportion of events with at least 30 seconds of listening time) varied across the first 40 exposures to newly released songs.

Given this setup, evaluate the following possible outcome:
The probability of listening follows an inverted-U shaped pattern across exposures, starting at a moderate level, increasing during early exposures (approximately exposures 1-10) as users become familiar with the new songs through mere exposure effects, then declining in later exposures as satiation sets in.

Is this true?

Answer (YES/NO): NO